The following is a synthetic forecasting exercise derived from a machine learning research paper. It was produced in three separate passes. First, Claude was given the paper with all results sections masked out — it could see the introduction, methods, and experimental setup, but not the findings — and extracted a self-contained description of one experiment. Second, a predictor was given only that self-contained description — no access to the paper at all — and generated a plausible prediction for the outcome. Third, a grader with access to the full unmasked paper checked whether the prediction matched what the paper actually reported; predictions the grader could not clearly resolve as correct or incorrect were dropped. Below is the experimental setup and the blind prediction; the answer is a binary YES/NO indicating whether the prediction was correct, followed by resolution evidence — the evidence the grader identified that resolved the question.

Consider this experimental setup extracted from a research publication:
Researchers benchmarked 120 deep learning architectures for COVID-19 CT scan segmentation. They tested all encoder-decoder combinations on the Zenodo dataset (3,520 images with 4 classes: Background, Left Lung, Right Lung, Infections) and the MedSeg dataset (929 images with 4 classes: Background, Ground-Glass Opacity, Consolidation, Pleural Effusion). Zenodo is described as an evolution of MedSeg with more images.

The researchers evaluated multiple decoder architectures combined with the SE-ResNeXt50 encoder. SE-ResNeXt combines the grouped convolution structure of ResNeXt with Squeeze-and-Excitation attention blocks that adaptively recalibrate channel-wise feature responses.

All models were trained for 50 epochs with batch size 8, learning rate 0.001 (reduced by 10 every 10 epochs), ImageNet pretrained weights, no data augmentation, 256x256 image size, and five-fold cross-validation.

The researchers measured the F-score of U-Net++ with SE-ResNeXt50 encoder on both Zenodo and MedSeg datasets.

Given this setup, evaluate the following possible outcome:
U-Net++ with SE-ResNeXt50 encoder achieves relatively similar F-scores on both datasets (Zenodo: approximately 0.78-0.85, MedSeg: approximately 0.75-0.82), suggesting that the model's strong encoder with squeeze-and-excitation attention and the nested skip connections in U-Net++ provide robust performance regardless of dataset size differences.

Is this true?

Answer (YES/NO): NO